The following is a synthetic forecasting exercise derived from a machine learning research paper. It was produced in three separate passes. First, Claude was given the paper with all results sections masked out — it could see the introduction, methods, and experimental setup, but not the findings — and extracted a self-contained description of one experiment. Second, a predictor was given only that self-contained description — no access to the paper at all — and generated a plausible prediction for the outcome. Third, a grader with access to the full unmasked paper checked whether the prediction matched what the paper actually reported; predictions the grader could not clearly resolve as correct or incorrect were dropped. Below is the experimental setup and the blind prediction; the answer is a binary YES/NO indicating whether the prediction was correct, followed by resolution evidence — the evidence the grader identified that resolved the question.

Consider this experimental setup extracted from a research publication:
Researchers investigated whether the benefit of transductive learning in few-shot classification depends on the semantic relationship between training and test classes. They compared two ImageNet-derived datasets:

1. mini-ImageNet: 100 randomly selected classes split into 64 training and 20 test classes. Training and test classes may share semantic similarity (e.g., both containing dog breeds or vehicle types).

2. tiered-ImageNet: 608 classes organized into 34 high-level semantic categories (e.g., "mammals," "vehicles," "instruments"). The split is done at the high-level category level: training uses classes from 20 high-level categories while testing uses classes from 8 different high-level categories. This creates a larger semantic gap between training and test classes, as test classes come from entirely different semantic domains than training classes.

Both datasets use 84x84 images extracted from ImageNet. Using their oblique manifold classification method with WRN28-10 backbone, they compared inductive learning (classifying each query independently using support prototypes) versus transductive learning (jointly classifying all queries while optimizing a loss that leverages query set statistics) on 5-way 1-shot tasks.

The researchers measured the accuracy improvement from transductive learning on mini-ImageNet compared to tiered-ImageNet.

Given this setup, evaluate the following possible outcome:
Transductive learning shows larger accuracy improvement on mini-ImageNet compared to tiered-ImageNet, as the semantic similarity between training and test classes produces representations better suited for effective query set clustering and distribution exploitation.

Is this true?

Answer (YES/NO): YES